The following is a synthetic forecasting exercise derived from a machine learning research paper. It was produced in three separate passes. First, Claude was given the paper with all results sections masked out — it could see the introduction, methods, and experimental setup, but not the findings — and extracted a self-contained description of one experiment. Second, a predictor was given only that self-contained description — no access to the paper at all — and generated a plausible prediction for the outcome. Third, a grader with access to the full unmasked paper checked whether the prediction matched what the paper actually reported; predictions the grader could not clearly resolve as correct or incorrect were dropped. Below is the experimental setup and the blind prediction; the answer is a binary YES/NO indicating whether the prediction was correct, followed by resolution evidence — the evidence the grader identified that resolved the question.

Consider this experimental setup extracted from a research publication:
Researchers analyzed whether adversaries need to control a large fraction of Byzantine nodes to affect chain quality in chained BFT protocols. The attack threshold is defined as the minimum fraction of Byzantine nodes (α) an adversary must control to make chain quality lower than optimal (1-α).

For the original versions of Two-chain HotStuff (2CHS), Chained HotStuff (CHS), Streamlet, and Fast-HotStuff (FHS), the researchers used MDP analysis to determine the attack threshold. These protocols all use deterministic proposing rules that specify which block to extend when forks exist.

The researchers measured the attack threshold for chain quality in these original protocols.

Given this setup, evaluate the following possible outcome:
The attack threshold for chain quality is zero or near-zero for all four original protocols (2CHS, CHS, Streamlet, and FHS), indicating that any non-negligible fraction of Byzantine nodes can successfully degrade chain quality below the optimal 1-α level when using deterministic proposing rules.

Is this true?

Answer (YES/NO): YES